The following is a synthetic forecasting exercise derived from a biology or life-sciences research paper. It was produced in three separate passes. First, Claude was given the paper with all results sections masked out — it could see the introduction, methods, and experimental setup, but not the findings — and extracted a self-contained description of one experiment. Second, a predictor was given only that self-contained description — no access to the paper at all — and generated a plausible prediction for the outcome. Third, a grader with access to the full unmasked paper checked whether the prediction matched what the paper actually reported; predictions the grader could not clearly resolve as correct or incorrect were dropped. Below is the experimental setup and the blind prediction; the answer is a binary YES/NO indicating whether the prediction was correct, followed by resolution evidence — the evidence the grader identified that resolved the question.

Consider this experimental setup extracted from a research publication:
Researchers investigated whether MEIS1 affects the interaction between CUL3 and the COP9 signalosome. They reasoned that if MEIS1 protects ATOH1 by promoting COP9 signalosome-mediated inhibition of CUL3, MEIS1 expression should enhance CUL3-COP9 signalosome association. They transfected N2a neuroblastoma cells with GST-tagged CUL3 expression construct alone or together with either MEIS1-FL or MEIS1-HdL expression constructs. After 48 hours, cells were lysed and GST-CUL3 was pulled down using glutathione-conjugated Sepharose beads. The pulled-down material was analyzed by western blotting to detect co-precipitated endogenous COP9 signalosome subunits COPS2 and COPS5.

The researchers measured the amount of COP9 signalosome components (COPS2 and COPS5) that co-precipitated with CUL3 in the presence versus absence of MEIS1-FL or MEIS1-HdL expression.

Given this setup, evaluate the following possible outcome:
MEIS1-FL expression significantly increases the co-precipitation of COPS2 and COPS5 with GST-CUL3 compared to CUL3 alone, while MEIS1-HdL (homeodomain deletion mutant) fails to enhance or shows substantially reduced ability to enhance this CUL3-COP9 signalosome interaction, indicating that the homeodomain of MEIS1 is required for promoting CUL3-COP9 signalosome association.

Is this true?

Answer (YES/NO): NO